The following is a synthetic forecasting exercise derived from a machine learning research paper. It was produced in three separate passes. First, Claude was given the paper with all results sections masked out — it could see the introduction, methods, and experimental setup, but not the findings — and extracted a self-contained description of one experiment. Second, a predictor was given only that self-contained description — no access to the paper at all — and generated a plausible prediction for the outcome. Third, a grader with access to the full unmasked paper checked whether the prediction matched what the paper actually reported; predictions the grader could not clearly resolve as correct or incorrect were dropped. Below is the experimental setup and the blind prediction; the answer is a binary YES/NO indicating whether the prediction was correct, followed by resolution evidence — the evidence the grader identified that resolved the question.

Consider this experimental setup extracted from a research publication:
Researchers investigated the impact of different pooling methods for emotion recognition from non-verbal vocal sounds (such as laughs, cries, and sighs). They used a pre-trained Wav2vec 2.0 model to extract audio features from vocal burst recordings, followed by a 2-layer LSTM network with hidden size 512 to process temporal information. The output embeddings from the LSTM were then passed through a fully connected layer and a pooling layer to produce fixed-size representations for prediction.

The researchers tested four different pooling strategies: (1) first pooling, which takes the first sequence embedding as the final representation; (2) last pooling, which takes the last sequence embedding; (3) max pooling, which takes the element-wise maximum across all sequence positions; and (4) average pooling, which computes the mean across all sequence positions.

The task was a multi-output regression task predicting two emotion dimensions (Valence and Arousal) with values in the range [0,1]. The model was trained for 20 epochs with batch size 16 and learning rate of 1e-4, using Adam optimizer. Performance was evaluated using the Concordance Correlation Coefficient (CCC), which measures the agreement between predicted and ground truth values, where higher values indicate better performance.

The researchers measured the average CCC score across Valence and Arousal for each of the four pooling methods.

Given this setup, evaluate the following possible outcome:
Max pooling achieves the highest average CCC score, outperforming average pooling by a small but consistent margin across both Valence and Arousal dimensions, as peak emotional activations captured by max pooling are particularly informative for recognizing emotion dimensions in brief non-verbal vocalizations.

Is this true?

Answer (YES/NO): NO